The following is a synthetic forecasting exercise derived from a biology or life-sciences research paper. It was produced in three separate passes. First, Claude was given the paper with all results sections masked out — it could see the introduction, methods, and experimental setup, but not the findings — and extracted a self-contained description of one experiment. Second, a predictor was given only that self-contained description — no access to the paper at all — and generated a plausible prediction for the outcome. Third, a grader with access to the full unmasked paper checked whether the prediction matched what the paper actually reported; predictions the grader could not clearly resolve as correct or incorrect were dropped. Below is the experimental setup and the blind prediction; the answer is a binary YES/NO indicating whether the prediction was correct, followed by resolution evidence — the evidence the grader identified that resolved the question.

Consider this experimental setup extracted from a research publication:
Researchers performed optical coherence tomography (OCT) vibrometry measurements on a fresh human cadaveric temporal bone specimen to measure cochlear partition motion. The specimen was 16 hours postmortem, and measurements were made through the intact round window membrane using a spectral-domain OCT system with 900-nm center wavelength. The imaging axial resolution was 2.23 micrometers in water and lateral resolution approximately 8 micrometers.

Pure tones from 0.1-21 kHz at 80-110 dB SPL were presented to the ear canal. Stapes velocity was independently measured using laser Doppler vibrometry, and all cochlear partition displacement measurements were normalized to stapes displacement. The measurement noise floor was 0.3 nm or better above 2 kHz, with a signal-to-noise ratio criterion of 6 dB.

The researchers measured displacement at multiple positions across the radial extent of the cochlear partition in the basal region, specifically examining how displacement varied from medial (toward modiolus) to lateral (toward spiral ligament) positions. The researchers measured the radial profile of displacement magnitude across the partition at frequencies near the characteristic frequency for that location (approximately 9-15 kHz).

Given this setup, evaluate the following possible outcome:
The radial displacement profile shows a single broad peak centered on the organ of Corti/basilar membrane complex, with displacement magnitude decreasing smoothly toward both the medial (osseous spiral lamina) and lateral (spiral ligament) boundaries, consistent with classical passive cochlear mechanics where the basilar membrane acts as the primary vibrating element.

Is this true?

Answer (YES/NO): NO